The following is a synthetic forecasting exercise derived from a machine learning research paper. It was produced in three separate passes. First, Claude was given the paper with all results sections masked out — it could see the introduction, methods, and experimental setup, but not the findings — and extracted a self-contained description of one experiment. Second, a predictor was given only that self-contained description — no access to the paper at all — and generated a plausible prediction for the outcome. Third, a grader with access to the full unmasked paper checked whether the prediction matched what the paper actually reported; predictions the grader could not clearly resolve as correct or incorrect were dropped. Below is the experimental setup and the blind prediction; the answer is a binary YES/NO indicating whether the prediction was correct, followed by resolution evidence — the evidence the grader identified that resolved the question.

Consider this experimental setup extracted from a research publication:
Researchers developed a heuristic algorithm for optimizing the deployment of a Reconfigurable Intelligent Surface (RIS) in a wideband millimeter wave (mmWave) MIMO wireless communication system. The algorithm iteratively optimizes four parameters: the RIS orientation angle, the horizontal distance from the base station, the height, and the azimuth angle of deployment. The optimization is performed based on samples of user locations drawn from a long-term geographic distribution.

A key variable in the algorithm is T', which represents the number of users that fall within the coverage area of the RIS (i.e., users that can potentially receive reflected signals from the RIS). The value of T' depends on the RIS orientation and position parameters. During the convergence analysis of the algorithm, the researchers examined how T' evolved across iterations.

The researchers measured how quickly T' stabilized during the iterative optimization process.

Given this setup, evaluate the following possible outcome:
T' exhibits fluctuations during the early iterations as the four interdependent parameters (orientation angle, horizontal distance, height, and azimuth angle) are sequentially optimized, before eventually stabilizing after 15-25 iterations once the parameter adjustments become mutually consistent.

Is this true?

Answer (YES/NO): NO